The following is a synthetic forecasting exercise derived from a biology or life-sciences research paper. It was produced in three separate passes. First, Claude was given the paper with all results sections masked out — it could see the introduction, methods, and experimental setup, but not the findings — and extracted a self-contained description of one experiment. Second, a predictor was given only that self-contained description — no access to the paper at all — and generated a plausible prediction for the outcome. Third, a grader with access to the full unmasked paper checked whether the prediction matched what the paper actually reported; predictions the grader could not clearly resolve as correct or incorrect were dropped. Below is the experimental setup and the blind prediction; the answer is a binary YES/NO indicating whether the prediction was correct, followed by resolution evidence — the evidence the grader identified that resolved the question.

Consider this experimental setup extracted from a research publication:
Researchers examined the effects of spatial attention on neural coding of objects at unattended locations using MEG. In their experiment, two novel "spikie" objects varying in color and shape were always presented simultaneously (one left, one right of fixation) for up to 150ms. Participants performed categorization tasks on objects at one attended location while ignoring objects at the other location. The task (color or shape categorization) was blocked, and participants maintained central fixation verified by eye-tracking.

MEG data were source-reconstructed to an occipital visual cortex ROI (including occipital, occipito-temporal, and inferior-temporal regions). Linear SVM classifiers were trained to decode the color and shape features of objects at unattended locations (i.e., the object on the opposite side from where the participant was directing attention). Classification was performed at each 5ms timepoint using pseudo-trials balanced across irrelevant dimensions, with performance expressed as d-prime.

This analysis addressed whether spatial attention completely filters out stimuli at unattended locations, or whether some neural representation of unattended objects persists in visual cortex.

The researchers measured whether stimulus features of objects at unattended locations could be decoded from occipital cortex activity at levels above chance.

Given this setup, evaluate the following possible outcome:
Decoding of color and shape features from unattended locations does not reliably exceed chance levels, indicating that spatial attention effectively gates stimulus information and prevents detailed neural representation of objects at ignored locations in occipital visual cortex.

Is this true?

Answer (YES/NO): NO